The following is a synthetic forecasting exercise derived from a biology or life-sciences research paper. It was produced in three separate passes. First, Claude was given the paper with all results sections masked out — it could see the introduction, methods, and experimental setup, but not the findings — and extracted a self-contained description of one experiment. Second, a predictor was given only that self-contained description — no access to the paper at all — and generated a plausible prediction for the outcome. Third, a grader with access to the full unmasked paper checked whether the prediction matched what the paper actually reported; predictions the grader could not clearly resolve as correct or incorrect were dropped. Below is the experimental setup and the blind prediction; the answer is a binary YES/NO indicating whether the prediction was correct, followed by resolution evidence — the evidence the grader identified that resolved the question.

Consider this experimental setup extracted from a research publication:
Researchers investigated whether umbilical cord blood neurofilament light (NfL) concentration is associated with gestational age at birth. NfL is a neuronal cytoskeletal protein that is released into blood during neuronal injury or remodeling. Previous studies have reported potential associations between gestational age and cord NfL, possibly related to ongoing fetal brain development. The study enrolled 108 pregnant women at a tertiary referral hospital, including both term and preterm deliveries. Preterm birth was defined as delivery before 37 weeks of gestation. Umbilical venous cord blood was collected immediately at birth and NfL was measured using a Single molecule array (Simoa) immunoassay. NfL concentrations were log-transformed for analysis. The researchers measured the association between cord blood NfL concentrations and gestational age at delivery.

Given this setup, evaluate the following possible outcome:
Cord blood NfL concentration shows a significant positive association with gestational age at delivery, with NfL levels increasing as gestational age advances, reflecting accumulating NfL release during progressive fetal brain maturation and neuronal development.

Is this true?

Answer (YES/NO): NO